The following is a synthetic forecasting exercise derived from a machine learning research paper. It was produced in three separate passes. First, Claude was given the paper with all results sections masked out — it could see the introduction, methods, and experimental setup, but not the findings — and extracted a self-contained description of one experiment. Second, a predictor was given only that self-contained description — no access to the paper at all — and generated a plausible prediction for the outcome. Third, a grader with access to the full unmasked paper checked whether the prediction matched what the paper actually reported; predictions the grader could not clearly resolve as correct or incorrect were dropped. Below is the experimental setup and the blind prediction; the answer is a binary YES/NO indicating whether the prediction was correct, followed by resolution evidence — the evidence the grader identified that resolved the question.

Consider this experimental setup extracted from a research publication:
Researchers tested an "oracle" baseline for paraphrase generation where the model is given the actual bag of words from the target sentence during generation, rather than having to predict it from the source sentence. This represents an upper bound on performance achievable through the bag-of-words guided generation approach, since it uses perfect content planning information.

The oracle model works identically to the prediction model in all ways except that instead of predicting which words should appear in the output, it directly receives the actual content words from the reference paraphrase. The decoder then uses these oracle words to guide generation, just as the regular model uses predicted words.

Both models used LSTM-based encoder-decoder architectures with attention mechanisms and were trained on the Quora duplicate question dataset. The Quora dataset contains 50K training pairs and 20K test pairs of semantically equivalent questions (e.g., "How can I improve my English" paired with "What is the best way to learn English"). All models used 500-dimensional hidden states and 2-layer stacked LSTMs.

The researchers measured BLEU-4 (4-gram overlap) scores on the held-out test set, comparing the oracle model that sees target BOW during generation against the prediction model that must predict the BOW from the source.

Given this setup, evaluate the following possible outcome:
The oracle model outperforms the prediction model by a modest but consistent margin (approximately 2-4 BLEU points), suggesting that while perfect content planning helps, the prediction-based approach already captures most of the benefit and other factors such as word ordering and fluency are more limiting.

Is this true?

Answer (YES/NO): NO